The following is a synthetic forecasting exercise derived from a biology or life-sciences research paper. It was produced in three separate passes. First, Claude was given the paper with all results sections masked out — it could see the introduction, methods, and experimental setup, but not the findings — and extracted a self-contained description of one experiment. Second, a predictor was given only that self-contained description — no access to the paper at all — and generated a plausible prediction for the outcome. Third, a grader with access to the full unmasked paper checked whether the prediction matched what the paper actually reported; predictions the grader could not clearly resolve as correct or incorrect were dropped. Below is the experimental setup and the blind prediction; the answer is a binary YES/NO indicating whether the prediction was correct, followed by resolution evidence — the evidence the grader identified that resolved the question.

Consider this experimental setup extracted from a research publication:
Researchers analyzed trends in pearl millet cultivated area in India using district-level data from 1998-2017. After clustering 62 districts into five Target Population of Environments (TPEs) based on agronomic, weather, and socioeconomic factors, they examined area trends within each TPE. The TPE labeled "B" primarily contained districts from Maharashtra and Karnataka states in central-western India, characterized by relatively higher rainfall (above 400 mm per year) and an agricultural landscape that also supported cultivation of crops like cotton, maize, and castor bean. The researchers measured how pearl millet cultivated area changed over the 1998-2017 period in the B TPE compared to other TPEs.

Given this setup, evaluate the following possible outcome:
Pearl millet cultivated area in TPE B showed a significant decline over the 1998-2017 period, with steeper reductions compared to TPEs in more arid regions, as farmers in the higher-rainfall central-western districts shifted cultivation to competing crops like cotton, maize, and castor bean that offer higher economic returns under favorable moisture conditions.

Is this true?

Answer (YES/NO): YES